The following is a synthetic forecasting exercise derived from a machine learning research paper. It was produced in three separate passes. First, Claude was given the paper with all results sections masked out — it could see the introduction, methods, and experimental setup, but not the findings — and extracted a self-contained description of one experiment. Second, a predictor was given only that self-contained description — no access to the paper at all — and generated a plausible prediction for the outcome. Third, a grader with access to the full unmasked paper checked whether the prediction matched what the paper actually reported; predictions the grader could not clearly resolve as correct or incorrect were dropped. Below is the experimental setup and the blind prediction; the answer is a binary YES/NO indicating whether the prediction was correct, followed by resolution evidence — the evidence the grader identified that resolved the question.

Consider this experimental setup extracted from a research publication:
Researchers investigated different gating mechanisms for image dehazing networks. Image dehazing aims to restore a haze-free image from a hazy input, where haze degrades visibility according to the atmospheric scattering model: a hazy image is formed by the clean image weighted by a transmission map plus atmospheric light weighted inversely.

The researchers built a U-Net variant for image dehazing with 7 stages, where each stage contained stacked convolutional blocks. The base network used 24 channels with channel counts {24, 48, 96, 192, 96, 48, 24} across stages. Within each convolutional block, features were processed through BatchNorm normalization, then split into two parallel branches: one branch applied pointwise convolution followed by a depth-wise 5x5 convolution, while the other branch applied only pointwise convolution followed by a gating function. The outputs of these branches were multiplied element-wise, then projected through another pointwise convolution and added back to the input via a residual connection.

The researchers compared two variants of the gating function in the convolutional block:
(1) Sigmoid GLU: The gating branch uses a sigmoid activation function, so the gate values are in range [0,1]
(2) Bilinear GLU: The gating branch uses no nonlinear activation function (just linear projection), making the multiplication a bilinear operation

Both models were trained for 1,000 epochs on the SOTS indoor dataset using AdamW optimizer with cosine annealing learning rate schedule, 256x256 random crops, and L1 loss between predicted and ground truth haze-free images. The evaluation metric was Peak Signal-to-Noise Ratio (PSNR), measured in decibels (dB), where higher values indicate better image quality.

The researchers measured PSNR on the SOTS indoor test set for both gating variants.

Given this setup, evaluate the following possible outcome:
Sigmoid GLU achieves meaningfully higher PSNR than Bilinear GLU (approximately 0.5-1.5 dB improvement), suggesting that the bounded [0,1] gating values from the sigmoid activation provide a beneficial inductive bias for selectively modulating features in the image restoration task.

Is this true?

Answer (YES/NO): NO